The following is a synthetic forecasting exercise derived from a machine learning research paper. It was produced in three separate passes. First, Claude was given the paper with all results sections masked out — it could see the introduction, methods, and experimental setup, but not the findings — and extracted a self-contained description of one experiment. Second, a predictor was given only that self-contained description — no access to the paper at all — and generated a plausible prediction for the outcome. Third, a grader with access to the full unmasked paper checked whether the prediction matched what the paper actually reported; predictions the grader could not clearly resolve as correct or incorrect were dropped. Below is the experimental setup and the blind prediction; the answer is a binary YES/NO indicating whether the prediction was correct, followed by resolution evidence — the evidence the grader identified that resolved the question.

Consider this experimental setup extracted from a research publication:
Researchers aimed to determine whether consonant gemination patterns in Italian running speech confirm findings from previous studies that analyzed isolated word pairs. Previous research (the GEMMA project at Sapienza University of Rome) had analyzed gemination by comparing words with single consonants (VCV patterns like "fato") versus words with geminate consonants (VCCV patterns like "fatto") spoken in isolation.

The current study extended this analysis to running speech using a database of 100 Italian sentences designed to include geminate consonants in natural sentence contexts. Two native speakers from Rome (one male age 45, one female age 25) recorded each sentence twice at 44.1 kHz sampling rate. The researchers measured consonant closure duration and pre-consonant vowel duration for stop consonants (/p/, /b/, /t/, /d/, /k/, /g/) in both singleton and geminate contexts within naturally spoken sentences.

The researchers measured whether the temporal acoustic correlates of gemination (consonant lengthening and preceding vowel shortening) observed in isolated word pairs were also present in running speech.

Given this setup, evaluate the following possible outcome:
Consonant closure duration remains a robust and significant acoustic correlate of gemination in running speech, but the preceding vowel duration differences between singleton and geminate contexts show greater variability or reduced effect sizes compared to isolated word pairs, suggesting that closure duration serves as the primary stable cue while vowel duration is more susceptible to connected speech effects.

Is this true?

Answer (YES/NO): NO